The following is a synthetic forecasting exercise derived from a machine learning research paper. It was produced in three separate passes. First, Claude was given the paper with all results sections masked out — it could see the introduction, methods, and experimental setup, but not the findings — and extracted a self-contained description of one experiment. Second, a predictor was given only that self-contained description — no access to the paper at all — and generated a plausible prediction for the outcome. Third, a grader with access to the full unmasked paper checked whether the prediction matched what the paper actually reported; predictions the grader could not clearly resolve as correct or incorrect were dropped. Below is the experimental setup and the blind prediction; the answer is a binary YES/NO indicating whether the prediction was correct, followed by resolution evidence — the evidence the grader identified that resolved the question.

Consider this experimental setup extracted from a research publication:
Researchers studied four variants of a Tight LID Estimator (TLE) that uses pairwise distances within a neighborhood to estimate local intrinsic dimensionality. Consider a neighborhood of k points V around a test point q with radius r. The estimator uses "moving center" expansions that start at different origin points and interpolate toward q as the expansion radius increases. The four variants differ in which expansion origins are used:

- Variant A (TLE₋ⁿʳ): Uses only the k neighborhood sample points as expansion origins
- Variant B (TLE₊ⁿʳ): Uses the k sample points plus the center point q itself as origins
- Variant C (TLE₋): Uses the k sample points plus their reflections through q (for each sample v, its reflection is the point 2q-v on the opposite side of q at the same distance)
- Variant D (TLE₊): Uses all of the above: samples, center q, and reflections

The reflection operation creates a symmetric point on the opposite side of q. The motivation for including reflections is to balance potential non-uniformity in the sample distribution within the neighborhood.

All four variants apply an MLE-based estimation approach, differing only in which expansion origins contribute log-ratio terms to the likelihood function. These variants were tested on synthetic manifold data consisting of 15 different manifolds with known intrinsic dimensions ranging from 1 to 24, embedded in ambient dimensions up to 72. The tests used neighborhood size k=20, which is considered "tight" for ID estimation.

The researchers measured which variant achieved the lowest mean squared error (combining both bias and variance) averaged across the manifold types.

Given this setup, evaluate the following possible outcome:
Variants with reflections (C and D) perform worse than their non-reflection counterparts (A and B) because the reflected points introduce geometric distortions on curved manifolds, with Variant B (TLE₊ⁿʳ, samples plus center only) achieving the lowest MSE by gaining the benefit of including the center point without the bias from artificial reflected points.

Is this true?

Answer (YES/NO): NO